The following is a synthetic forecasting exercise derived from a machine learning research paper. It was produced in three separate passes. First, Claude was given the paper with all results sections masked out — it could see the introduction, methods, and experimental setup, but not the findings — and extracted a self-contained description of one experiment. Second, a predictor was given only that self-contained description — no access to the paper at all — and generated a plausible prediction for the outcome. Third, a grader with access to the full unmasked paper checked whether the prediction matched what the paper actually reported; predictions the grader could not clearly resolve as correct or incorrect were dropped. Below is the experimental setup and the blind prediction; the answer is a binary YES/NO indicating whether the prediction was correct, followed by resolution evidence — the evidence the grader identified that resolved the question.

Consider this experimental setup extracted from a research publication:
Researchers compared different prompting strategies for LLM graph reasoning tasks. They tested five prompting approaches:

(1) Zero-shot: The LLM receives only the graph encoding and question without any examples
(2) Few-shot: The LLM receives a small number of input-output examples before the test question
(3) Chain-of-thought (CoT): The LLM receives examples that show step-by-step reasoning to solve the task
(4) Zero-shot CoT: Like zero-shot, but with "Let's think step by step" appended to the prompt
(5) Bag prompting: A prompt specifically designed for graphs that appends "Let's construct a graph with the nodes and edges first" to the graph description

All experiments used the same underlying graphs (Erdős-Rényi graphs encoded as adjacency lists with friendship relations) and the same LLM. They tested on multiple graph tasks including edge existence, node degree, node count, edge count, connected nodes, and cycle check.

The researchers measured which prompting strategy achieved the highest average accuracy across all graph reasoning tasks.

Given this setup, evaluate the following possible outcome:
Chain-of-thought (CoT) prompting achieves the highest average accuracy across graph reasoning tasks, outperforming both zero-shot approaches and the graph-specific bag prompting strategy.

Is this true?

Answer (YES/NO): YES